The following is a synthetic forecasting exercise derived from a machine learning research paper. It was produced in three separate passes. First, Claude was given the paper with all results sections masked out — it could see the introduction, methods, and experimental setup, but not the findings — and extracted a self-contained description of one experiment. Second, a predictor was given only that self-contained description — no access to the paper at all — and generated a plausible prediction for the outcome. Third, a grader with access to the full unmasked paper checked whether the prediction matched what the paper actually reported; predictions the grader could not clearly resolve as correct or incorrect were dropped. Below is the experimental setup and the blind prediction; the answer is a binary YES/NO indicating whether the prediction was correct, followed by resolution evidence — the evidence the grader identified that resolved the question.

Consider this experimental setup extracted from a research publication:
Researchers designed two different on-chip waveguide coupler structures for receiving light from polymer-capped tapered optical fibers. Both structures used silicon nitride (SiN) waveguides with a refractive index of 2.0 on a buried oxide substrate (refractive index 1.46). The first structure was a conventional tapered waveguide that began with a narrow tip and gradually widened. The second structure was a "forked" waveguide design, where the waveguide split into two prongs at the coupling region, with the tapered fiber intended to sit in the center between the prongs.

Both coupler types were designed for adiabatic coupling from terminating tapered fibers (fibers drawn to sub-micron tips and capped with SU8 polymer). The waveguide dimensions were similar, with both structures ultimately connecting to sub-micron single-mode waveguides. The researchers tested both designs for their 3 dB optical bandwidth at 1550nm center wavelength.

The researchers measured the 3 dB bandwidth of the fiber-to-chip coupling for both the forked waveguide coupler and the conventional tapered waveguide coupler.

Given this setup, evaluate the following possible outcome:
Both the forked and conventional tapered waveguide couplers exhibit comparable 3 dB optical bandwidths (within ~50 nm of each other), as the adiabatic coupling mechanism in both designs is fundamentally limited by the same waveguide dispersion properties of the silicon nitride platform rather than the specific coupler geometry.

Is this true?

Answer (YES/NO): NO